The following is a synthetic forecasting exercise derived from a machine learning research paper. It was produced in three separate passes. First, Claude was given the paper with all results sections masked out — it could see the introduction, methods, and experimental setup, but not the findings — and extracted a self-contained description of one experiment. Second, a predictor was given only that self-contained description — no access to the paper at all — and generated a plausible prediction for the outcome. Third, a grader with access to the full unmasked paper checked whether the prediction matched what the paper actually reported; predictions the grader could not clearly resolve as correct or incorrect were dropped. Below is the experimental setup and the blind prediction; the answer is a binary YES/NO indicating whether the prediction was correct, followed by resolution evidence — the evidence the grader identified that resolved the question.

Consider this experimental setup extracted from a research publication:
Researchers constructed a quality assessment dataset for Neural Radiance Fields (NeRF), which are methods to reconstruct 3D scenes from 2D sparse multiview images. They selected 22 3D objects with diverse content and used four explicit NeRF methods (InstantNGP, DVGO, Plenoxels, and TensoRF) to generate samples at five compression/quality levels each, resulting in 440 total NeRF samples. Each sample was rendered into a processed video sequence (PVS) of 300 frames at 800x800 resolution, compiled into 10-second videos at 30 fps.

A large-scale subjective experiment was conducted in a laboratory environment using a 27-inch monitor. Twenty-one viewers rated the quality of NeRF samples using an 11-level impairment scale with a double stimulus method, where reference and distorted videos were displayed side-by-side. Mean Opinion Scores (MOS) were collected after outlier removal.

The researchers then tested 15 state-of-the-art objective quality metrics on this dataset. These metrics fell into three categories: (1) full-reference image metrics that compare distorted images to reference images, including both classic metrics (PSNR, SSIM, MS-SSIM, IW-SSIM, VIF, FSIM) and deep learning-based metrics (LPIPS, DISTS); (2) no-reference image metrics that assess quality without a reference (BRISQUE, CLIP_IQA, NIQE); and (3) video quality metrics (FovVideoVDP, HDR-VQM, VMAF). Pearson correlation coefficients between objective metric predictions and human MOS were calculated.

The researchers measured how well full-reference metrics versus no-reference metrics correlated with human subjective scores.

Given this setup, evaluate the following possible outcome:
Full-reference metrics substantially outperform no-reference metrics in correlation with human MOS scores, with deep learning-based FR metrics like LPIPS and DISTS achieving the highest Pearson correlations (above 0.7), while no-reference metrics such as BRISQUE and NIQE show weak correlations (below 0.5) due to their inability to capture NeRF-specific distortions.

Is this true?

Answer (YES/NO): NO